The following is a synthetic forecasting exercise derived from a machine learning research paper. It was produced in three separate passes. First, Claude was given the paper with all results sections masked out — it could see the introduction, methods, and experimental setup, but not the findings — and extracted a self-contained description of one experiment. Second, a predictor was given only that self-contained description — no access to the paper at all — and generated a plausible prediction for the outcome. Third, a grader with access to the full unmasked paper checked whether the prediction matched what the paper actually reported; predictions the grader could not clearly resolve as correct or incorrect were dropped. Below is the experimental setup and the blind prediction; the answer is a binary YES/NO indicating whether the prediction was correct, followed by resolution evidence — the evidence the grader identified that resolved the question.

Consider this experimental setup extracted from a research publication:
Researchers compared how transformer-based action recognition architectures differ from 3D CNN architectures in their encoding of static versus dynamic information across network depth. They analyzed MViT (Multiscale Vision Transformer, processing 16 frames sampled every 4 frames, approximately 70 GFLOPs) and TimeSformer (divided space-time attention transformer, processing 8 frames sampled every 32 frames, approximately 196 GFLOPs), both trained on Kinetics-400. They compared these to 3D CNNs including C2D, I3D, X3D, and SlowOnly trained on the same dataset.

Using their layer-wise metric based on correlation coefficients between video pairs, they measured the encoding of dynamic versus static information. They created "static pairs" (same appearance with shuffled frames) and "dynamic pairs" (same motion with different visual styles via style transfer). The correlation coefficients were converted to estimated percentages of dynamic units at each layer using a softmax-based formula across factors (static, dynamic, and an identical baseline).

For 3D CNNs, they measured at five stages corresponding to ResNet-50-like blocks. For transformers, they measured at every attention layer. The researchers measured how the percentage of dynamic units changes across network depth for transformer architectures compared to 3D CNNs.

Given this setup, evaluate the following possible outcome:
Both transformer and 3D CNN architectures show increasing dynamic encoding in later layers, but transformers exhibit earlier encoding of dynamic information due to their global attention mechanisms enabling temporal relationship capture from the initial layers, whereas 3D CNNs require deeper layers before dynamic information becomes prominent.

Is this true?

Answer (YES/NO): NO